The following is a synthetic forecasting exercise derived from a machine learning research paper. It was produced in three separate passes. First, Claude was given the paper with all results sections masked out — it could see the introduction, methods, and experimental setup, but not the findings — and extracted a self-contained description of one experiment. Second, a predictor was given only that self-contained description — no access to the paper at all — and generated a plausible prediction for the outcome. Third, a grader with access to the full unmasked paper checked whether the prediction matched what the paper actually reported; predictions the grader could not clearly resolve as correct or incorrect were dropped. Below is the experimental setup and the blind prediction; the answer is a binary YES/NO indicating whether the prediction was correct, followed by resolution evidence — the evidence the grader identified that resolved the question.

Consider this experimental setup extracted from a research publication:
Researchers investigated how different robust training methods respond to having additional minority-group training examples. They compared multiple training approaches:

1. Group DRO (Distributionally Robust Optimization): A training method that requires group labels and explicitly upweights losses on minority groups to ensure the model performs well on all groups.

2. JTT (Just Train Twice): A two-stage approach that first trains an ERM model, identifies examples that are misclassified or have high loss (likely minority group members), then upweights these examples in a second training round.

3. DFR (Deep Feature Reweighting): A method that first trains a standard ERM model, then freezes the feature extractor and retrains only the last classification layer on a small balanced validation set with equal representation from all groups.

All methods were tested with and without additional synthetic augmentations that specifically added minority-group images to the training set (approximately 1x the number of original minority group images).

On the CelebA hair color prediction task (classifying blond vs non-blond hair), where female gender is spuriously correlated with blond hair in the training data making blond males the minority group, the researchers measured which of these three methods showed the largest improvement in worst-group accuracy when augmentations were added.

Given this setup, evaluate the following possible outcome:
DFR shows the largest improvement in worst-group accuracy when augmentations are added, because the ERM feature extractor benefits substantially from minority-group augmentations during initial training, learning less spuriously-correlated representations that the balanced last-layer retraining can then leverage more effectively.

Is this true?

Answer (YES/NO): YES